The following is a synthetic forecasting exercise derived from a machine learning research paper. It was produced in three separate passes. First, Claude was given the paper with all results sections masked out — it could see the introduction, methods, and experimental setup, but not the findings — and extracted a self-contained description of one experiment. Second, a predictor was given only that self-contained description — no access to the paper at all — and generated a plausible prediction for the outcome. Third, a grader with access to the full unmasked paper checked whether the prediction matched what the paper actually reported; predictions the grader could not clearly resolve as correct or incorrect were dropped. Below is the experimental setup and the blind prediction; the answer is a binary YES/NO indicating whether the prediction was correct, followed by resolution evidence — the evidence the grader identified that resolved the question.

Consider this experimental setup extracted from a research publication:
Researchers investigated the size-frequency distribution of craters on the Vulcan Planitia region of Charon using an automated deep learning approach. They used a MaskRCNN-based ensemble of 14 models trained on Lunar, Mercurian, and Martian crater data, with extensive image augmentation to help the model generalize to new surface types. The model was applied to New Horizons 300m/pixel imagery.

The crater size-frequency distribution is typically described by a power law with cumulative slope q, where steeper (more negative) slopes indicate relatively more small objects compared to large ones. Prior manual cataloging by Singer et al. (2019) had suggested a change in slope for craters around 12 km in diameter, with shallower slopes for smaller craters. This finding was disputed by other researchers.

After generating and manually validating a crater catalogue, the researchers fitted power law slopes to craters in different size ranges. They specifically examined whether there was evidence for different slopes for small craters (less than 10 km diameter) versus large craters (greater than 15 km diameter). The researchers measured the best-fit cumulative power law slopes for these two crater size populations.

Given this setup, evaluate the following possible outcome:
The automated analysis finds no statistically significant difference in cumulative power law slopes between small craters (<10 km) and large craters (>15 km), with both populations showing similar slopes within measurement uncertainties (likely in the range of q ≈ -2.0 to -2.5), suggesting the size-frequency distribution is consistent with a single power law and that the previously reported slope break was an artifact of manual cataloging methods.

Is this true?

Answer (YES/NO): NO